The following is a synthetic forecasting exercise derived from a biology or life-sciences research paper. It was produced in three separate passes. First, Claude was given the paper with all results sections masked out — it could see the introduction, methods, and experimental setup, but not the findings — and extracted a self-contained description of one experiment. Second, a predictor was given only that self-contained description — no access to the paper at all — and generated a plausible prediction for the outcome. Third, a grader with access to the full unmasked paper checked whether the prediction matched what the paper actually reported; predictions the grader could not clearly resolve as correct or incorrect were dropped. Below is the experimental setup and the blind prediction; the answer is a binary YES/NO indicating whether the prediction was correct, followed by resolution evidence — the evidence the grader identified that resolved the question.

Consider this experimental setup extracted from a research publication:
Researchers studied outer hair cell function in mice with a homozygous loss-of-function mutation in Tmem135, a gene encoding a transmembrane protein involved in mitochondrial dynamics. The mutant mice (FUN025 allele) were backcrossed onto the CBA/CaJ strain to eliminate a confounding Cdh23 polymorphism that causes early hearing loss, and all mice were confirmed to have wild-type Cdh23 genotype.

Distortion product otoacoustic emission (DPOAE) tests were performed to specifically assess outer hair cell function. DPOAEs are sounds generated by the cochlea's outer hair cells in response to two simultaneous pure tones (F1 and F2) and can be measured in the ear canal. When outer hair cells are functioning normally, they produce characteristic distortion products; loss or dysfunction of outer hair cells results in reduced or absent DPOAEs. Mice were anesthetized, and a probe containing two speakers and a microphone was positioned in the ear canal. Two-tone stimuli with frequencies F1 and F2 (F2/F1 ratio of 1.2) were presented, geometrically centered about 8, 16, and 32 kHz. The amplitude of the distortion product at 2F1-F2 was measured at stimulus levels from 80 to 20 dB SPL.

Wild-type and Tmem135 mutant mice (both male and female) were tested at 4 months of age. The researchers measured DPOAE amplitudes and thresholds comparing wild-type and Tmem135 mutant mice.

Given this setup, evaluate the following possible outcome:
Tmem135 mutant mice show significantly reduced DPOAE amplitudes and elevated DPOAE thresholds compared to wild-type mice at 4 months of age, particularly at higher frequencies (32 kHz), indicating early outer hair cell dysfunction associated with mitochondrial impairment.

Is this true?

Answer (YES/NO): NO